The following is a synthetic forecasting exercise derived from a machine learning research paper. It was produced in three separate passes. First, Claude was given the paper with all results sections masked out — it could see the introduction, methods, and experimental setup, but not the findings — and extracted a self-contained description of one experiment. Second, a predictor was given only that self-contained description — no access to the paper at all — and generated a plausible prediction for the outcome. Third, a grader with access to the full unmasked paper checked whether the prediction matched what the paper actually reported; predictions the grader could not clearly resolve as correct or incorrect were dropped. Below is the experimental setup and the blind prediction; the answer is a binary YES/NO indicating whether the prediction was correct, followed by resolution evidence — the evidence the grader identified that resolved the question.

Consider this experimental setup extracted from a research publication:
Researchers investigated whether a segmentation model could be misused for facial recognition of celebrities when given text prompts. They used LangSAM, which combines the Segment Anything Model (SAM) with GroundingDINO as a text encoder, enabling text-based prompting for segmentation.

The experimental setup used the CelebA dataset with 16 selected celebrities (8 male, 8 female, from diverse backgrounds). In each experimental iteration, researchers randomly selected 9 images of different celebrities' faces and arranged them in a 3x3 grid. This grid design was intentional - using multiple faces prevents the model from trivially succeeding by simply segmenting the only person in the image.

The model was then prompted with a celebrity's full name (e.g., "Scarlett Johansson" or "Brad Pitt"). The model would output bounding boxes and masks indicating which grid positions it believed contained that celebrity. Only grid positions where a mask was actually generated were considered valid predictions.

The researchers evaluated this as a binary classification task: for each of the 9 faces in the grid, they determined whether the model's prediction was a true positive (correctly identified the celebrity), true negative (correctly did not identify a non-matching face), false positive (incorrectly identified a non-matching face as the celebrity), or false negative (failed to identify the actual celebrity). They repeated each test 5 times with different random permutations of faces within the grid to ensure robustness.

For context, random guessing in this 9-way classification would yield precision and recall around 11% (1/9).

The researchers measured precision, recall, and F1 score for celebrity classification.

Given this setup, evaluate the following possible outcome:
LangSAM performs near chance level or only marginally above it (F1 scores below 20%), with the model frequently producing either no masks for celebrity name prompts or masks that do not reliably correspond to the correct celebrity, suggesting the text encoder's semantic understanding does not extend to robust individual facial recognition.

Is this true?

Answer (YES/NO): NO